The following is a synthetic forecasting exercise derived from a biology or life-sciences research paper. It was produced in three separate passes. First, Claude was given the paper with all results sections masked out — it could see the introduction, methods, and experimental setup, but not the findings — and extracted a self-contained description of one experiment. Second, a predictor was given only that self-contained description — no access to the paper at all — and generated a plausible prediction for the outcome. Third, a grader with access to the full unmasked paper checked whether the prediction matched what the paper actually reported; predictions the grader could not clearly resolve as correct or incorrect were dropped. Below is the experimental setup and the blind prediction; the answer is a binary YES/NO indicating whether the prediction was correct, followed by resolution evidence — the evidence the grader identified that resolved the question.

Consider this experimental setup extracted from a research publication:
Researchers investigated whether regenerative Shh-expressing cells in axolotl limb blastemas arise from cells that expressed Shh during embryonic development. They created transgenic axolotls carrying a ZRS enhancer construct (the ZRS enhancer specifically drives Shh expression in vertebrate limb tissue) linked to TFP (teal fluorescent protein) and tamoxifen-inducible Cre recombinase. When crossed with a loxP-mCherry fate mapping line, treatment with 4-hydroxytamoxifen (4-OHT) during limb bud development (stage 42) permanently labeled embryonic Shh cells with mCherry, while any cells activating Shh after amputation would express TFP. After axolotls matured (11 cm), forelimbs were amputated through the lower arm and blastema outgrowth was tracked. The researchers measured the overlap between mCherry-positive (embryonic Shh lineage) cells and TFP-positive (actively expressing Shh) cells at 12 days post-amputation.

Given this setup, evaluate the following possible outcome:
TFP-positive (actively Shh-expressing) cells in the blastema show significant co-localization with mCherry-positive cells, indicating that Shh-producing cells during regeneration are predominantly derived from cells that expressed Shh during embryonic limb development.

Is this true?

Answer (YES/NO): NO